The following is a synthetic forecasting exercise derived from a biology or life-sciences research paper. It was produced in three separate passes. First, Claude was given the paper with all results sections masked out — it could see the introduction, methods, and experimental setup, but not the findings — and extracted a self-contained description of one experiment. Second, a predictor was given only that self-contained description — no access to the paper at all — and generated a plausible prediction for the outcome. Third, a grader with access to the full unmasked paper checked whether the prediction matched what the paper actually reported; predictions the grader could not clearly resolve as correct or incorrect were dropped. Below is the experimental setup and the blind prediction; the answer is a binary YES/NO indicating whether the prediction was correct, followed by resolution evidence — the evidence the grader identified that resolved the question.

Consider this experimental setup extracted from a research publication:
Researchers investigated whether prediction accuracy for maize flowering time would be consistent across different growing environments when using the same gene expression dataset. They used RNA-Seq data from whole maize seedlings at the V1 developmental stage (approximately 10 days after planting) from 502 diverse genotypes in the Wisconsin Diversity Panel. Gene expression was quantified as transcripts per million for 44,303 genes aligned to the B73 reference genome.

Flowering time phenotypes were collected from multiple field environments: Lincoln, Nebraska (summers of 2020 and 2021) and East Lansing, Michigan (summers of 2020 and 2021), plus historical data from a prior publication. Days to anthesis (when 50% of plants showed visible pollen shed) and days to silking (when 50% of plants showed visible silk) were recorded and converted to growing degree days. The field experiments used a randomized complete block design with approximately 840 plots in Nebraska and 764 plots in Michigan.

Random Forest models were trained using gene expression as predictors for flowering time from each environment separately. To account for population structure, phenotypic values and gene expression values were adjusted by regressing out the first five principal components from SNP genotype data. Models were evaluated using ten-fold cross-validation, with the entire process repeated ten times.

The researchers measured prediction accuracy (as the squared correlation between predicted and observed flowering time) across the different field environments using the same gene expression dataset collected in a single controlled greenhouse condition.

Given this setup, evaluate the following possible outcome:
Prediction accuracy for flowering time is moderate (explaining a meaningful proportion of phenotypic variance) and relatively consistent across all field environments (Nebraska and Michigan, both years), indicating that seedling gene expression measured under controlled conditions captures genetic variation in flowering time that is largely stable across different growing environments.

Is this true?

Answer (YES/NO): NO